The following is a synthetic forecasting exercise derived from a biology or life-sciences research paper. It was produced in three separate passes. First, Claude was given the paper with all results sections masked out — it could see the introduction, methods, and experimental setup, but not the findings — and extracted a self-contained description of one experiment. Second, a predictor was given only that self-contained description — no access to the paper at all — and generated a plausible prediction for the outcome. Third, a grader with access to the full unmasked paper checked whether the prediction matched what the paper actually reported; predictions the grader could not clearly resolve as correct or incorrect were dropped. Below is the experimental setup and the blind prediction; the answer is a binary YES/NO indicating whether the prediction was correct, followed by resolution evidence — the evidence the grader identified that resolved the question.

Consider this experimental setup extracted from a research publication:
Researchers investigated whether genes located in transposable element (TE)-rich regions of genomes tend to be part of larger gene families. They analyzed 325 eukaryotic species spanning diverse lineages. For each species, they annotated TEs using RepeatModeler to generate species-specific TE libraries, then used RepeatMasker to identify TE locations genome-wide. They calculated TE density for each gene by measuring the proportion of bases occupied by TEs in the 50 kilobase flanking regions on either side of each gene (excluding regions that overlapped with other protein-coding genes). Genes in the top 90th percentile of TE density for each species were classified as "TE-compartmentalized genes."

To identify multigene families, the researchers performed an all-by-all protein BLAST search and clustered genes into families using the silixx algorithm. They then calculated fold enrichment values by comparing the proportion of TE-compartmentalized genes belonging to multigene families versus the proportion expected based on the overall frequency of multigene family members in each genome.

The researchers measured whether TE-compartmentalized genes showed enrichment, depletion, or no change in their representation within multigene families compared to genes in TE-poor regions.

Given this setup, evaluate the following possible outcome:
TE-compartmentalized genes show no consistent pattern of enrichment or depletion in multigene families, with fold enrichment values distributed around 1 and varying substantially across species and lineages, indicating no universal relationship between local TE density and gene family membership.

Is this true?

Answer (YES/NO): NO